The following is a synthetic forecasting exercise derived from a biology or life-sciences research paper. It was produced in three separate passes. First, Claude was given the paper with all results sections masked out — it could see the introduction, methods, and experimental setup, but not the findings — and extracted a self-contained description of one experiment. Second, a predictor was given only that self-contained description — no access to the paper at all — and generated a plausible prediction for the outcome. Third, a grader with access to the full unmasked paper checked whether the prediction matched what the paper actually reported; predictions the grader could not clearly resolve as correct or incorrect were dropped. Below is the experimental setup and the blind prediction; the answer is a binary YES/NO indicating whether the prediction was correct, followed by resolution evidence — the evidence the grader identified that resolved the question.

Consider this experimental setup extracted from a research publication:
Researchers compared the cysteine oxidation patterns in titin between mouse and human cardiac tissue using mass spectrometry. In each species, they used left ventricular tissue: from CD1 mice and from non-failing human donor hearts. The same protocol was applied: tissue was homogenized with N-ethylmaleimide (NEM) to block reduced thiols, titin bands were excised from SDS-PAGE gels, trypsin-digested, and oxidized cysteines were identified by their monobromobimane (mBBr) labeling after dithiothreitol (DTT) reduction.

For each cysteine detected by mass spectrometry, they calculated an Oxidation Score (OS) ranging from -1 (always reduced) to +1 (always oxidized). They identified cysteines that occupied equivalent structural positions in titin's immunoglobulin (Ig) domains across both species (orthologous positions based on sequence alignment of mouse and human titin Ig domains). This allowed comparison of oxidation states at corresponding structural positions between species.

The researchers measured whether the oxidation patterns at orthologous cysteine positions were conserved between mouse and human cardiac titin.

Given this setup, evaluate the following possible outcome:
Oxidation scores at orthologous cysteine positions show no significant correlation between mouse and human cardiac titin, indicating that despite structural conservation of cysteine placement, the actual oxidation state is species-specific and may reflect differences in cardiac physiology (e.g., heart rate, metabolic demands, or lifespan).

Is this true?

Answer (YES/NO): NO